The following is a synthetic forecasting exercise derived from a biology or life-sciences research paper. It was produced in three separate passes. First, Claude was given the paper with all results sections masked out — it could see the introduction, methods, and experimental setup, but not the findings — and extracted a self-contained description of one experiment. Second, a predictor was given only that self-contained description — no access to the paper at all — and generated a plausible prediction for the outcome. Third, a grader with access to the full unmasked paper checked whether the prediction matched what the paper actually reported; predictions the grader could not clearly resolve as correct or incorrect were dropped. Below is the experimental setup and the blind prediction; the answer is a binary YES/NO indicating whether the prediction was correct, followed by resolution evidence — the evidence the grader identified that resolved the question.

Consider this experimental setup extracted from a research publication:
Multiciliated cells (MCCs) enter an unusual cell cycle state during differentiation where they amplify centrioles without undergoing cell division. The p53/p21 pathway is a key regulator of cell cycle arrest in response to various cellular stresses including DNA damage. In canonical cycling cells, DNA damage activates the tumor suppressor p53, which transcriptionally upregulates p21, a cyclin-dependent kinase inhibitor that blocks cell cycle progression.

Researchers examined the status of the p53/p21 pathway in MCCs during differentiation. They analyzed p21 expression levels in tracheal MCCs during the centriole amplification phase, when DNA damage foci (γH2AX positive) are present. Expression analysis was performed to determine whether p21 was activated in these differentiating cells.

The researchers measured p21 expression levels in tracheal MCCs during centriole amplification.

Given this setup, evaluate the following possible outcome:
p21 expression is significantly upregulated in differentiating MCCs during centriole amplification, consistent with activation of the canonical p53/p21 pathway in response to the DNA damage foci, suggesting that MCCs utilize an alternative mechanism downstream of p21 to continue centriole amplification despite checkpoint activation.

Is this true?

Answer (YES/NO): YES